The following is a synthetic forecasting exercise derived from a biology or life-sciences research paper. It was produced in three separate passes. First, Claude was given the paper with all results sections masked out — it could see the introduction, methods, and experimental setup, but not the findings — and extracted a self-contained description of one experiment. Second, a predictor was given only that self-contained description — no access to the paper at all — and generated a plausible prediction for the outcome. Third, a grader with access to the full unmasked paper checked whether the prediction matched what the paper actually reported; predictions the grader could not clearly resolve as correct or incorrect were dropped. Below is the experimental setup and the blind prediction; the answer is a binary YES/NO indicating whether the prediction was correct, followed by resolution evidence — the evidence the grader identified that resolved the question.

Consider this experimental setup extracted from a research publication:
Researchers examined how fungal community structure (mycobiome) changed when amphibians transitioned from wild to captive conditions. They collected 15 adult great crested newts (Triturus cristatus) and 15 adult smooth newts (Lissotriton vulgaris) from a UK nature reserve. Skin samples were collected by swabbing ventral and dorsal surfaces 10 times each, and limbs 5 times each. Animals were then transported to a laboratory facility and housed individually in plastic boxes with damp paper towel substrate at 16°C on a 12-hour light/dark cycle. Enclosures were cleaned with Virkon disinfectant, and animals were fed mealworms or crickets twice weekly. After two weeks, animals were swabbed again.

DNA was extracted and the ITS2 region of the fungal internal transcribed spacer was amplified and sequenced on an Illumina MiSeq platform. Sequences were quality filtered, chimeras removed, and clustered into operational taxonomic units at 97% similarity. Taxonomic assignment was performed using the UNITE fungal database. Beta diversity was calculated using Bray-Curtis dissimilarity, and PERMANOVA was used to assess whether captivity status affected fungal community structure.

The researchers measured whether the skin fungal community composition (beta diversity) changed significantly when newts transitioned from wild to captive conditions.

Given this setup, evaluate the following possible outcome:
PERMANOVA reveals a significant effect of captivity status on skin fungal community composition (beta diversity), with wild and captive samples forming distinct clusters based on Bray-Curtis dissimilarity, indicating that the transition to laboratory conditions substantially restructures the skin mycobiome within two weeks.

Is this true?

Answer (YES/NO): YES